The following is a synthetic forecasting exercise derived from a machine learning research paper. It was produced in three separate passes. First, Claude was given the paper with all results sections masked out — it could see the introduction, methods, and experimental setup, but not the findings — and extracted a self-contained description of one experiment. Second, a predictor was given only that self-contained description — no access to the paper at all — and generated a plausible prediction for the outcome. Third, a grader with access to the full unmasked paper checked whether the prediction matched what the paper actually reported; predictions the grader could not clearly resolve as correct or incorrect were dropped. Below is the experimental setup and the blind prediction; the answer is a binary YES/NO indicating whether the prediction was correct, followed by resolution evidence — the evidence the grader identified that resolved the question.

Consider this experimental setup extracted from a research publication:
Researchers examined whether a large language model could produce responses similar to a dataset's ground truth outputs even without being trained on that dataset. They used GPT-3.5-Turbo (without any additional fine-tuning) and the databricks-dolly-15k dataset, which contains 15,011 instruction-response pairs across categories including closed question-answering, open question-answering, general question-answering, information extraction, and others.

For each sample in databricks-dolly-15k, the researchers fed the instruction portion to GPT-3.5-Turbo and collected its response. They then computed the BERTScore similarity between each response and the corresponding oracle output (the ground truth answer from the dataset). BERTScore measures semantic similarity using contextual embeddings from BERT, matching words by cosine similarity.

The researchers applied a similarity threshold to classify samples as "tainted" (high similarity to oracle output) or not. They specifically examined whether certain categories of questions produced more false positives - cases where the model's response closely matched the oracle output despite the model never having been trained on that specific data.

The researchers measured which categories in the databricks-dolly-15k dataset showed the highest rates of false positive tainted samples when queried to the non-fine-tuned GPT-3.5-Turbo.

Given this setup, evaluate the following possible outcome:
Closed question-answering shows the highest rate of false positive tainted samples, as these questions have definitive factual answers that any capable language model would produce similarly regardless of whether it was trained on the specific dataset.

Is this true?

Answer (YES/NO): NO